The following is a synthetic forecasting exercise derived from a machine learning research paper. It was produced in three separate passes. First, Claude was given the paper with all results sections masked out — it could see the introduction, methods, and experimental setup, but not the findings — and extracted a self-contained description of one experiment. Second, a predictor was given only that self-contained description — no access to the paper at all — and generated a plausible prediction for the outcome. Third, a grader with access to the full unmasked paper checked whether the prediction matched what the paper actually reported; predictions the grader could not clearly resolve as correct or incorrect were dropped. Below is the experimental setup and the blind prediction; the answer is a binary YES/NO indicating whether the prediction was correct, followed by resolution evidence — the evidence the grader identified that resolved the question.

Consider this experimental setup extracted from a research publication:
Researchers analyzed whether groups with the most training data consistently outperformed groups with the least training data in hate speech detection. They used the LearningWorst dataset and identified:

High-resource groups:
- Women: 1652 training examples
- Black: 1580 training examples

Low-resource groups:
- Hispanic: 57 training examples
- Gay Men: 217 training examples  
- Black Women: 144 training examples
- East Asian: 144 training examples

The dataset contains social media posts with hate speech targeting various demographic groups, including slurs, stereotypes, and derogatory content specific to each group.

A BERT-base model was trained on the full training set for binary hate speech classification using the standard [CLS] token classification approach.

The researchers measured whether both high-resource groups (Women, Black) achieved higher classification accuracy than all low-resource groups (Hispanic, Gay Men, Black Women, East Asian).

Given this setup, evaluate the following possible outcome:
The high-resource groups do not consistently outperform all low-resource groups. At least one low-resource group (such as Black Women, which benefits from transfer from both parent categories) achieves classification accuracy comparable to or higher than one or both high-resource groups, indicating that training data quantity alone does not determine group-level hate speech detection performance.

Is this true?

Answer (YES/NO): NO